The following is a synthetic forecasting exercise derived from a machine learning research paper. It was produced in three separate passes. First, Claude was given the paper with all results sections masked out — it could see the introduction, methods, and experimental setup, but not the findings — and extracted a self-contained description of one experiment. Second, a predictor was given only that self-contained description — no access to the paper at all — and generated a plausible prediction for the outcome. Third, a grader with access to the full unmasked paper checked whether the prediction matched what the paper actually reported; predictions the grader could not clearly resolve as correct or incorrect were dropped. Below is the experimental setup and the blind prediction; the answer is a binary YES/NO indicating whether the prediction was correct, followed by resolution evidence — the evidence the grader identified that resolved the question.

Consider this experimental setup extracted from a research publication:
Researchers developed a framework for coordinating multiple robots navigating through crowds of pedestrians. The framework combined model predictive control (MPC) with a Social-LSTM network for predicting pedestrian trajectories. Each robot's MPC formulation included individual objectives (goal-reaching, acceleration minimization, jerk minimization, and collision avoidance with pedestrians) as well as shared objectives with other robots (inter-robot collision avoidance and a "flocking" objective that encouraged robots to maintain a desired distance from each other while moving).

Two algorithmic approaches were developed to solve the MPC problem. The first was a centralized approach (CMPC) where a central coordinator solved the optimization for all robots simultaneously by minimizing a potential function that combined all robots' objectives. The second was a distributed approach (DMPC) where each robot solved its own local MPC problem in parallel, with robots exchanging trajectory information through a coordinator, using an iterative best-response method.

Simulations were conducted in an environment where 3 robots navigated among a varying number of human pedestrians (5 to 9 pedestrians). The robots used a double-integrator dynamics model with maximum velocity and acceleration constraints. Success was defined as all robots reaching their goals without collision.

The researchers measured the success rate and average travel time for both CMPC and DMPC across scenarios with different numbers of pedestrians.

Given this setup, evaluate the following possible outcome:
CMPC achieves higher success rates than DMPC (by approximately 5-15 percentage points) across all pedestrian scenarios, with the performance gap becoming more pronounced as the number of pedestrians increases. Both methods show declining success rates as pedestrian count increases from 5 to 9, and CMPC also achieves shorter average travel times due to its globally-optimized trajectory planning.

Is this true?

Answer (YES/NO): NO